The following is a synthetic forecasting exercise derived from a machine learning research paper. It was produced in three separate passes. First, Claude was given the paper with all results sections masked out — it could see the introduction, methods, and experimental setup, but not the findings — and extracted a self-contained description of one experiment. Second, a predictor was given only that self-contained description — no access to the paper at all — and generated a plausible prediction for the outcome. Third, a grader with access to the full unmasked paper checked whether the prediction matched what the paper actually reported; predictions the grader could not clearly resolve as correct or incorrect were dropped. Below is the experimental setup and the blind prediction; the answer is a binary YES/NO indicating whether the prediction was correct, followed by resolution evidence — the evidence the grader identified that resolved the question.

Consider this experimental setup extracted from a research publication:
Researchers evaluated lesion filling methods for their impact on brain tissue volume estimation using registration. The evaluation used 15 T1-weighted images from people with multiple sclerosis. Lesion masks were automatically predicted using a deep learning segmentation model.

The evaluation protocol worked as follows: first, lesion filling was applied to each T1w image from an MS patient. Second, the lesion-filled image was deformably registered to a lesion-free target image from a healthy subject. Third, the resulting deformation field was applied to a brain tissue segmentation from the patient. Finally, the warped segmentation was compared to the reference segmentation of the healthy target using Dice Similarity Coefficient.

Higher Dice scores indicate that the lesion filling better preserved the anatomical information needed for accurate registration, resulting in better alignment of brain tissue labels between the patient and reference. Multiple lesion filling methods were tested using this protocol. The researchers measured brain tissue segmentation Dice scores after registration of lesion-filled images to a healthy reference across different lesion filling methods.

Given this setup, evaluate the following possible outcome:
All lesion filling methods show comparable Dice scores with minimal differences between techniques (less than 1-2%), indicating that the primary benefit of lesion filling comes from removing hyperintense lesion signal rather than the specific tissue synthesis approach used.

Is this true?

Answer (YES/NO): NO